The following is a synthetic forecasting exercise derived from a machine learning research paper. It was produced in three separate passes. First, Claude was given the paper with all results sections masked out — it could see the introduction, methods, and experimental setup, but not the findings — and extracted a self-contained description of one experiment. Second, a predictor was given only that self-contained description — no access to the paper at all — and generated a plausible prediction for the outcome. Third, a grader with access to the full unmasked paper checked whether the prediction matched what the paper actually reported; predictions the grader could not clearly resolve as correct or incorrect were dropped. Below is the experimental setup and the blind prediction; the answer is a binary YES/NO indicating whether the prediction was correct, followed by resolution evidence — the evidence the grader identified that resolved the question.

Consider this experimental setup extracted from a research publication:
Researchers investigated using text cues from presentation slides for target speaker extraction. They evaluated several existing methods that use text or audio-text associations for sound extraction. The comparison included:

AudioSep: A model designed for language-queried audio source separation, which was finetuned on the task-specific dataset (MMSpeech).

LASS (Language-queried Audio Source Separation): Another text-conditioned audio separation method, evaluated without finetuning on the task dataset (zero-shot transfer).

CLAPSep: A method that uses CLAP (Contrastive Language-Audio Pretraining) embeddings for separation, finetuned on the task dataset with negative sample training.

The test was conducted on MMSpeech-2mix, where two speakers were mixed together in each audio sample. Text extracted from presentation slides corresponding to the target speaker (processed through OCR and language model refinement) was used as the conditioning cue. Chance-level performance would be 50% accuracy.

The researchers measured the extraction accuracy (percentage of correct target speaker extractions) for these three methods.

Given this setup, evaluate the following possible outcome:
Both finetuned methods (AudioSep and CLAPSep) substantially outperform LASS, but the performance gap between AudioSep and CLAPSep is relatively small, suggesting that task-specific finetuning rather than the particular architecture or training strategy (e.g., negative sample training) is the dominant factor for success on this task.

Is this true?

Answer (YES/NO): NO